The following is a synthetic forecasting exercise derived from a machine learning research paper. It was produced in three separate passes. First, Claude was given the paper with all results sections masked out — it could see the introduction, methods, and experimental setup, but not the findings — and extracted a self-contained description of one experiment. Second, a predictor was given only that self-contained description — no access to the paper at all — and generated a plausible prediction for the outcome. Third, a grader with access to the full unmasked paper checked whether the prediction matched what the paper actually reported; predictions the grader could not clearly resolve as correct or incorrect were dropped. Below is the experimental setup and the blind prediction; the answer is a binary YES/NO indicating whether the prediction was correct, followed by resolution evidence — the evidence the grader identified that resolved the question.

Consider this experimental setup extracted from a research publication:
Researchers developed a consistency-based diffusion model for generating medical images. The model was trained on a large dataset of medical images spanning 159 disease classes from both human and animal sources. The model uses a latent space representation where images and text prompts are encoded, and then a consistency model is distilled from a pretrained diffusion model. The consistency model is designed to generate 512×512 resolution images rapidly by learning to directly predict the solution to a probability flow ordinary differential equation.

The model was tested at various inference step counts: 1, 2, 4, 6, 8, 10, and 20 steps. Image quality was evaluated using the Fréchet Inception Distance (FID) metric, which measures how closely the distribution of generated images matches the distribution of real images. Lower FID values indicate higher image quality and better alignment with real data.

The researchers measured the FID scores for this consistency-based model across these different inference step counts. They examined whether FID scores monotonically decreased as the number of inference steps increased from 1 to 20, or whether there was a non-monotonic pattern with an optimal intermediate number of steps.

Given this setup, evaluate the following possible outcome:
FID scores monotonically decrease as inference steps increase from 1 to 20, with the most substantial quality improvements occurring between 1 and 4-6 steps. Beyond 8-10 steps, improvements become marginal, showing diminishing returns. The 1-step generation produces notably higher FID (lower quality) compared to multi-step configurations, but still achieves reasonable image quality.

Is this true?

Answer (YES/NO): NO